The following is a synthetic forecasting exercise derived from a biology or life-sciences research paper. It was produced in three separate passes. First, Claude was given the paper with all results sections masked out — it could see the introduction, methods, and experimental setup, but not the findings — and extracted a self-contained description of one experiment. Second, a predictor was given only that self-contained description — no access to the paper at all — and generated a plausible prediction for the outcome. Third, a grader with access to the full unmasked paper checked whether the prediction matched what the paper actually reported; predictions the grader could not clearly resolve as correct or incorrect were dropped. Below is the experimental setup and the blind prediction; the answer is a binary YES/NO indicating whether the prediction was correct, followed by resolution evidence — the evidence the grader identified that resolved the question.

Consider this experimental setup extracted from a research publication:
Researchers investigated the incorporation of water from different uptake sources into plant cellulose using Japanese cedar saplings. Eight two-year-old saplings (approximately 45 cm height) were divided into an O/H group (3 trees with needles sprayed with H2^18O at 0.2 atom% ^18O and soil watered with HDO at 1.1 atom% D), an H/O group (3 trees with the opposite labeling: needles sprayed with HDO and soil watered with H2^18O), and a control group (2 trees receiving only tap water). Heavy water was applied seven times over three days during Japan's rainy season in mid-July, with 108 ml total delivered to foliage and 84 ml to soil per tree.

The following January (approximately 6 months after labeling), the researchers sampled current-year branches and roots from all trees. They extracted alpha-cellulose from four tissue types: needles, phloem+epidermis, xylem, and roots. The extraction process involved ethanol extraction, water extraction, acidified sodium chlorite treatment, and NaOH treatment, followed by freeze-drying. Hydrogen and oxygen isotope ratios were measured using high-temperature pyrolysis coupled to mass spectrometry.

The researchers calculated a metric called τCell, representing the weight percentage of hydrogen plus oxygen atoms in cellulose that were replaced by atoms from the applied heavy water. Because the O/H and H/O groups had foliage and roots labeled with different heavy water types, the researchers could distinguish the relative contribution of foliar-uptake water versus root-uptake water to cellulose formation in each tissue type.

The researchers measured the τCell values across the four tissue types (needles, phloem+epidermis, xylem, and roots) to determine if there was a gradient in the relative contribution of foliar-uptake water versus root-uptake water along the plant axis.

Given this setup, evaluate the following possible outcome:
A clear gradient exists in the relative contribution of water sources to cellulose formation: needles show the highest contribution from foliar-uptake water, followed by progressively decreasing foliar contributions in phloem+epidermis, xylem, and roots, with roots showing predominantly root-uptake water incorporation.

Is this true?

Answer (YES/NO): YES